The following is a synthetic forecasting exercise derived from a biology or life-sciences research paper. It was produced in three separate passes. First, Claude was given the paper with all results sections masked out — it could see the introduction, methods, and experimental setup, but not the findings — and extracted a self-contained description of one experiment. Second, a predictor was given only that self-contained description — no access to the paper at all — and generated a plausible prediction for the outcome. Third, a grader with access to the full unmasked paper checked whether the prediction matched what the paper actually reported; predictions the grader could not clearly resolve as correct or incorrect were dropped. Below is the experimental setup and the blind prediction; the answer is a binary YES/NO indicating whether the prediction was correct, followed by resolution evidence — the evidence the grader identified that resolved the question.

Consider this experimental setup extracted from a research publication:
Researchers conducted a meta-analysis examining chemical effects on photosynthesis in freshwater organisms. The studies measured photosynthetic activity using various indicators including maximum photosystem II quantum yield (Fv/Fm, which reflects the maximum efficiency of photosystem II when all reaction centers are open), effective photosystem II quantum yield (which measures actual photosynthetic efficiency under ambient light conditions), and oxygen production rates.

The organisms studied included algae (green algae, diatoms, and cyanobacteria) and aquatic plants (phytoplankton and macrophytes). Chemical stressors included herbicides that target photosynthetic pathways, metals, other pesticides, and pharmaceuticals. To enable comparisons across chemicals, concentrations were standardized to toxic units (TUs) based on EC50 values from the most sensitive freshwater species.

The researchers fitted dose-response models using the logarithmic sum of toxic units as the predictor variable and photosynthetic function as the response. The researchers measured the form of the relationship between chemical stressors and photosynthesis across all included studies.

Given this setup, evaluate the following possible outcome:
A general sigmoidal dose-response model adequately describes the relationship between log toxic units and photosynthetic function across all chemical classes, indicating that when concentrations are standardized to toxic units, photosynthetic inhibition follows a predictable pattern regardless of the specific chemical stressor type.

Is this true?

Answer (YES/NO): YES